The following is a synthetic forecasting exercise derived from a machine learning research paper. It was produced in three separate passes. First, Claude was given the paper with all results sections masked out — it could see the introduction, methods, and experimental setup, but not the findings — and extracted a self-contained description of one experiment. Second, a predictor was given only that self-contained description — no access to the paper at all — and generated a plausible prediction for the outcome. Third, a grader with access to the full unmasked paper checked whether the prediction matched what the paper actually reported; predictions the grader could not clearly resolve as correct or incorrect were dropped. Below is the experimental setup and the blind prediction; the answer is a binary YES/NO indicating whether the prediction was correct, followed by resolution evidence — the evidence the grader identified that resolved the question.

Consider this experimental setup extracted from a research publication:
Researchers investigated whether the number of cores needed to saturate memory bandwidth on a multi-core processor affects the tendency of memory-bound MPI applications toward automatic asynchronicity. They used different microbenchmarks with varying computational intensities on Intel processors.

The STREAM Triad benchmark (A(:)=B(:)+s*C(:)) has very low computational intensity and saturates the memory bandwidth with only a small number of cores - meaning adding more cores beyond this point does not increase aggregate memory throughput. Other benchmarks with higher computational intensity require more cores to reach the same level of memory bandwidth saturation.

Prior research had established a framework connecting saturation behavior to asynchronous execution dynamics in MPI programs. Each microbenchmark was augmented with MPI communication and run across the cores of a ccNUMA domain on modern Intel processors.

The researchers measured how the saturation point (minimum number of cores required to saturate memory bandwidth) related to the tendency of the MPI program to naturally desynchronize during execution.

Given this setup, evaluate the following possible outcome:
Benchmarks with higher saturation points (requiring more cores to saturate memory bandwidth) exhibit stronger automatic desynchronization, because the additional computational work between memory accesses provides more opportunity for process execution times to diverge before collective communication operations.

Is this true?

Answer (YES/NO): NO